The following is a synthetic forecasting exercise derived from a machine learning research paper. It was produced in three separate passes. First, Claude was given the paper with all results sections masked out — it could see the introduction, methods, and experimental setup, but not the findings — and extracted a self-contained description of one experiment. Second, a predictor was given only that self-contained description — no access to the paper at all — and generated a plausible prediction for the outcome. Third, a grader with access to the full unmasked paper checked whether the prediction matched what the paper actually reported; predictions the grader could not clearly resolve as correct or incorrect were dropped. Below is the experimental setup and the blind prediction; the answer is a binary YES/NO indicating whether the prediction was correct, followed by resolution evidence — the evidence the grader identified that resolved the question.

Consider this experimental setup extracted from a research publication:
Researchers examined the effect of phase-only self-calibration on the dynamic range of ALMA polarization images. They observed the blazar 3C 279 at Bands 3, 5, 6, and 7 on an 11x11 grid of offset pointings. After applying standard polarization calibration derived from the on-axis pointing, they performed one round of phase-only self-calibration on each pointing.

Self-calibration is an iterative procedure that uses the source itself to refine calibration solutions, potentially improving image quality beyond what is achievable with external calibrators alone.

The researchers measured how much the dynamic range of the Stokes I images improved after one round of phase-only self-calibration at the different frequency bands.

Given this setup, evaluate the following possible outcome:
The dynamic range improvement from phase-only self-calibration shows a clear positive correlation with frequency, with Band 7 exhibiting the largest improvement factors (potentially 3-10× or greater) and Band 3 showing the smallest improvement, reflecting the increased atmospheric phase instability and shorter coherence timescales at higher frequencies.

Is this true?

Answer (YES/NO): NO